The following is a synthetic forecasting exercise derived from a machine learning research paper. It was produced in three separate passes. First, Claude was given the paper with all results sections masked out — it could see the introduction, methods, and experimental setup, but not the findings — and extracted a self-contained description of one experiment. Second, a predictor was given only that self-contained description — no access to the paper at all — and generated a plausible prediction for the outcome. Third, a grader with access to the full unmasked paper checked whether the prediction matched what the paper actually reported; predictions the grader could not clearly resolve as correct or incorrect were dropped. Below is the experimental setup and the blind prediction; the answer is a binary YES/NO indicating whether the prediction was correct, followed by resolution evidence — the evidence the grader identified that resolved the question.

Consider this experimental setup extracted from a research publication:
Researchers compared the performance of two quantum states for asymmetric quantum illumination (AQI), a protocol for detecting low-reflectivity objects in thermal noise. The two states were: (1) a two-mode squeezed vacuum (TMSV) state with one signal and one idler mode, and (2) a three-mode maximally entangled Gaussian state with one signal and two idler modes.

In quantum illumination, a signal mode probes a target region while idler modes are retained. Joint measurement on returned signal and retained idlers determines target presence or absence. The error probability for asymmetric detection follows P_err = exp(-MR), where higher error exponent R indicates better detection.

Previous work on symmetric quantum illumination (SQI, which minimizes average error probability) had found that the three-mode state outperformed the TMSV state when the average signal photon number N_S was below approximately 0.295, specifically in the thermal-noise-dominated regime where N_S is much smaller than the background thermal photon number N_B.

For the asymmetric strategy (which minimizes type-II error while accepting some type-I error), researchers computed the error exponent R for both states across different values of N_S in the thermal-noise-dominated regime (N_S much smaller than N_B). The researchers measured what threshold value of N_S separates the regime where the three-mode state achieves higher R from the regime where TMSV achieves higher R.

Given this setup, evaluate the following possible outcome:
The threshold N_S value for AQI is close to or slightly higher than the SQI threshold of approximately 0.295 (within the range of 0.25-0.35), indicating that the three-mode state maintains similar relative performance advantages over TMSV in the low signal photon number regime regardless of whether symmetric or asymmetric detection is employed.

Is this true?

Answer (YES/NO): NO